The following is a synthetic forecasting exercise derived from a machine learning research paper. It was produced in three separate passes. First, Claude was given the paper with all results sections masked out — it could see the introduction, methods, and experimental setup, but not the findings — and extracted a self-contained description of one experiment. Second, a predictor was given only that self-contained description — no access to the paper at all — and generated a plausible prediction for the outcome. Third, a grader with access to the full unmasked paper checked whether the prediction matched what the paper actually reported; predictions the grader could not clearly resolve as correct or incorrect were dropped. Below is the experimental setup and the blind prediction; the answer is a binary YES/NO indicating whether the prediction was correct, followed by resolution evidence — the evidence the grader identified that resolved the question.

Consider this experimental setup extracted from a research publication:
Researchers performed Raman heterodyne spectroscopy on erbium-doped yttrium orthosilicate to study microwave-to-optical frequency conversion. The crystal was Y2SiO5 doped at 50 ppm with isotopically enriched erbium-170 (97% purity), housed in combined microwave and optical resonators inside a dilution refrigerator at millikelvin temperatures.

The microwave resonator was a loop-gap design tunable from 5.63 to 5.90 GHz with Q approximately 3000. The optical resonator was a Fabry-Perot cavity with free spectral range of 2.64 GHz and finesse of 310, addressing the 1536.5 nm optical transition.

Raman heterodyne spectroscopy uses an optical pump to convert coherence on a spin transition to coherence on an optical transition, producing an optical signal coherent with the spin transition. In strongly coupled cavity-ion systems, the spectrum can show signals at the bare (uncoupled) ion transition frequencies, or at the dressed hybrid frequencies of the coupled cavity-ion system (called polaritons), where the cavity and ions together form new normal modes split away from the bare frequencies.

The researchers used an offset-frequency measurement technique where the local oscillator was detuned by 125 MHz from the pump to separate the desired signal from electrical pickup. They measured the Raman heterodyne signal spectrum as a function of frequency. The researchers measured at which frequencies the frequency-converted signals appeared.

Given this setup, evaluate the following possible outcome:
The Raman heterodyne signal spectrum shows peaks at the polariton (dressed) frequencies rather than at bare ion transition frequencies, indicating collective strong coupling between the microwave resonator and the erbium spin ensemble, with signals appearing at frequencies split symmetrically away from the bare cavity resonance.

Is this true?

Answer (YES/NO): YES